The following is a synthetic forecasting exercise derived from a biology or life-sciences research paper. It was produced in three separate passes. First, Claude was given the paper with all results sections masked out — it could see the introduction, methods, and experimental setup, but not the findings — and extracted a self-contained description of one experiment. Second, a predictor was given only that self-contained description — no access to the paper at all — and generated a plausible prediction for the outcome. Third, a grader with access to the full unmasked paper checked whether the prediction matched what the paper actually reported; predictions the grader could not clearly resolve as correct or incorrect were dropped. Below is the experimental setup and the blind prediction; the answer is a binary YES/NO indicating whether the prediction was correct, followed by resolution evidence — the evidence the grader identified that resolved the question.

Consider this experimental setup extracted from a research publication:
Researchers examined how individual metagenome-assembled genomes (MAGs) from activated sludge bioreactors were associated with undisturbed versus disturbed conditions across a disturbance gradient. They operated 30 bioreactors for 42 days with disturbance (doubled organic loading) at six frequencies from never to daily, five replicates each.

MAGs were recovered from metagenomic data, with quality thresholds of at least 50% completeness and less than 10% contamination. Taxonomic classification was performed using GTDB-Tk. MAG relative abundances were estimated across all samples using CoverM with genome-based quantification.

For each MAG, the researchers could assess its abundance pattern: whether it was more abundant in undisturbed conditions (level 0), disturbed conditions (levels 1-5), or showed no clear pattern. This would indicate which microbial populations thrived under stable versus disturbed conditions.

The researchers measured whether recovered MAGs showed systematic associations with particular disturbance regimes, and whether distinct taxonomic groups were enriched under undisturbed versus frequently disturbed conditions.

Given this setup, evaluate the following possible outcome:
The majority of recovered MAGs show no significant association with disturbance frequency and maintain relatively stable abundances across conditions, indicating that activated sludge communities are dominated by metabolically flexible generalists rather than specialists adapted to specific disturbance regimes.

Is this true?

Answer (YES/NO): NO